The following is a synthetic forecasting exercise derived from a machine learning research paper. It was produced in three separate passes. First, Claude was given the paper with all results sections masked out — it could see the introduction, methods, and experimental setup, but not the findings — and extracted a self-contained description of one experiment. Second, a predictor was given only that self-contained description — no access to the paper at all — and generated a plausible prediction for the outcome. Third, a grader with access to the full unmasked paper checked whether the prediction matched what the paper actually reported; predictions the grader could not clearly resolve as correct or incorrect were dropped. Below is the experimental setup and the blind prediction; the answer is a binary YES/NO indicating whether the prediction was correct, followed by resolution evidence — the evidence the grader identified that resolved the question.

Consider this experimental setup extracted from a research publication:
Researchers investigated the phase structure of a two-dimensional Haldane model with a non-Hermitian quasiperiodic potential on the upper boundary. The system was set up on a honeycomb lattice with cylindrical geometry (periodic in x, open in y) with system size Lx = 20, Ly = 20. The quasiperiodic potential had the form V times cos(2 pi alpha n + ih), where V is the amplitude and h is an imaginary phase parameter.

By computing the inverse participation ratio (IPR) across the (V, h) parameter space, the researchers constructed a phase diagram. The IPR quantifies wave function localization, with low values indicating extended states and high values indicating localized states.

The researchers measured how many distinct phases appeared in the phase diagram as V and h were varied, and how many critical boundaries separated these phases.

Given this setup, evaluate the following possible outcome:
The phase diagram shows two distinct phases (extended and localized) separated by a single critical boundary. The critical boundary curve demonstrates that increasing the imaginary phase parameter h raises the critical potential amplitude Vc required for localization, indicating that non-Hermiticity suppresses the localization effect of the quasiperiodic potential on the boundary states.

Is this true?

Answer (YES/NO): NO